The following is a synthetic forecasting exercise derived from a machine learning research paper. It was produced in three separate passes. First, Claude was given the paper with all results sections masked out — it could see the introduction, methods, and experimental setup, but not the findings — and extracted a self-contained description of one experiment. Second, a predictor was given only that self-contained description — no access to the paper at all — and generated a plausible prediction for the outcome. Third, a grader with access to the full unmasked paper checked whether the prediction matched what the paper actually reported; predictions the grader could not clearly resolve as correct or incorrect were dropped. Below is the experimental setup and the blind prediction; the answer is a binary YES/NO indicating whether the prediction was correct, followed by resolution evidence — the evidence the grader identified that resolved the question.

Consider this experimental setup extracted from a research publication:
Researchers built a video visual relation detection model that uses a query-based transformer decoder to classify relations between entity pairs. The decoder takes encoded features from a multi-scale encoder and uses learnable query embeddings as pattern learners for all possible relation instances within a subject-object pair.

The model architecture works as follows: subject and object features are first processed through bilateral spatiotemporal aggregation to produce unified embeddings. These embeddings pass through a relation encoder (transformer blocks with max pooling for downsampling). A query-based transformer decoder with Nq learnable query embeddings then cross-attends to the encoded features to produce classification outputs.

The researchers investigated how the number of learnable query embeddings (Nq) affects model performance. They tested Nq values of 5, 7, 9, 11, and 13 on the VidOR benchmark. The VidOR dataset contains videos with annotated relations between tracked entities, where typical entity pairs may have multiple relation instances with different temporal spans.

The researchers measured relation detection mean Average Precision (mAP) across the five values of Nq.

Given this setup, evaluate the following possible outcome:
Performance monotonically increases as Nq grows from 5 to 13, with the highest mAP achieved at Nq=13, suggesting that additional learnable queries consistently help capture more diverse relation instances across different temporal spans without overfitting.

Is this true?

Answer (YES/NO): NO